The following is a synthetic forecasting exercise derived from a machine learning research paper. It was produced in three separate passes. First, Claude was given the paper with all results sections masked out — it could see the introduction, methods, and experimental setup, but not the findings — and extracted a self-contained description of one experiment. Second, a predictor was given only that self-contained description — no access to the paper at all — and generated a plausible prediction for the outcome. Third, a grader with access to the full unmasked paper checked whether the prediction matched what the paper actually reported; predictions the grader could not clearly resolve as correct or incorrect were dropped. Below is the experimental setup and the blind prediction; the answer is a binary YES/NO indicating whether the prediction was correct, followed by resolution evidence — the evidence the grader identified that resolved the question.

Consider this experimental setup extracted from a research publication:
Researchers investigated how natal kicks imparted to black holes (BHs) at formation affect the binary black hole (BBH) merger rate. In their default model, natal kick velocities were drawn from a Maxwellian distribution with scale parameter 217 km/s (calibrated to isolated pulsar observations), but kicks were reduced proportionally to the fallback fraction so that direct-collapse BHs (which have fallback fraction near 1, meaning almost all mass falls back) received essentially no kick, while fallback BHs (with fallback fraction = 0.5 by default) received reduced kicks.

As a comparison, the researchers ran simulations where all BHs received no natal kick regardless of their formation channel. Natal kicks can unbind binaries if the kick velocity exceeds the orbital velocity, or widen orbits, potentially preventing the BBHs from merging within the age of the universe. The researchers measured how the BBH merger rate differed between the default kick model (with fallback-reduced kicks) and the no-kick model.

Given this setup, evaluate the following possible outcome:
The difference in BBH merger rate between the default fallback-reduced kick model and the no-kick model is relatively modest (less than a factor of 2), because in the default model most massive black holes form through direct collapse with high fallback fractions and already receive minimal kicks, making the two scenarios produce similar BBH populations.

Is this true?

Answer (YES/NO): YES